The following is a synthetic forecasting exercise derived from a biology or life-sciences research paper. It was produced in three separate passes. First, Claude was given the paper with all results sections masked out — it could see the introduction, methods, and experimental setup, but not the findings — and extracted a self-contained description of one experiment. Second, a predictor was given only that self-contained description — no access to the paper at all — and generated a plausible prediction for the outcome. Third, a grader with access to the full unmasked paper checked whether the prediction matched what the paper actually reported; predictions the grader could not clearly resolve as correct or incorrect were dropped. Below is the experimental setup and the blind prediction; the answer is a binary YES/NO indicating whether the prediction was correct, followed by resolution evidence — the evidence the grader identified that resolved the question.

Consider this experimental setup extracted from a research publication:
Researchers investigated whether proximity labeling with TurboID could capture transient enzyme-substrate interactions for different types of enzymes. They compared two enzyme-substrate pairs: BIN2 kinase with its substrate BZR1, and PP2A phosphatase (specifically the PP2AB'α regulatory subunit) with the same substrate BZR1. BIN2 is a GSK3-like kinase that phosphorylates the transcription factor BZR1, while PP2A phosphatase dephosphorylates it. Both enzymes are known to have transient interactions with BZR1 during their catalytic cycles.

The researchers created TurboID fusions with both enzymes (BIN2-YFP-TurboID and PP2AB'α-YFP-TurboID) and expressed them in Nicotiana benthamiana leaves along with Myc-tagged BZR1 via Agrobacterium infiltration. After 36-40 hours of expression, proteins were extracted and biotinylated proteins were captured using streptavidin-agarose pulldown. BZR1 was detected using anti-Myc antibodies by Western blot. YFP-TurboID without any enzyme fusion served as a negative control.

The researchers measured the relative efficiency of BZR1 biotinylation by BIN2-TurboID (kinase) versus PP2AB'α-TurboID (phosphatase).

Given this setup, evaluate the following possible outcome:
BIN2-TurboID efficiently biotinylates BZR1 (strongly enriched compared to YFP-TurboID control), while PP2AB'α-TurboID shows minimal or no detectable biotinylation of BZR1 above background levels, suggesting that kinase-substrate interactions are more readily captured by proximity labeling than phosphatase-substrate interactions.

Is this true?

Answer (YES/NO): NO